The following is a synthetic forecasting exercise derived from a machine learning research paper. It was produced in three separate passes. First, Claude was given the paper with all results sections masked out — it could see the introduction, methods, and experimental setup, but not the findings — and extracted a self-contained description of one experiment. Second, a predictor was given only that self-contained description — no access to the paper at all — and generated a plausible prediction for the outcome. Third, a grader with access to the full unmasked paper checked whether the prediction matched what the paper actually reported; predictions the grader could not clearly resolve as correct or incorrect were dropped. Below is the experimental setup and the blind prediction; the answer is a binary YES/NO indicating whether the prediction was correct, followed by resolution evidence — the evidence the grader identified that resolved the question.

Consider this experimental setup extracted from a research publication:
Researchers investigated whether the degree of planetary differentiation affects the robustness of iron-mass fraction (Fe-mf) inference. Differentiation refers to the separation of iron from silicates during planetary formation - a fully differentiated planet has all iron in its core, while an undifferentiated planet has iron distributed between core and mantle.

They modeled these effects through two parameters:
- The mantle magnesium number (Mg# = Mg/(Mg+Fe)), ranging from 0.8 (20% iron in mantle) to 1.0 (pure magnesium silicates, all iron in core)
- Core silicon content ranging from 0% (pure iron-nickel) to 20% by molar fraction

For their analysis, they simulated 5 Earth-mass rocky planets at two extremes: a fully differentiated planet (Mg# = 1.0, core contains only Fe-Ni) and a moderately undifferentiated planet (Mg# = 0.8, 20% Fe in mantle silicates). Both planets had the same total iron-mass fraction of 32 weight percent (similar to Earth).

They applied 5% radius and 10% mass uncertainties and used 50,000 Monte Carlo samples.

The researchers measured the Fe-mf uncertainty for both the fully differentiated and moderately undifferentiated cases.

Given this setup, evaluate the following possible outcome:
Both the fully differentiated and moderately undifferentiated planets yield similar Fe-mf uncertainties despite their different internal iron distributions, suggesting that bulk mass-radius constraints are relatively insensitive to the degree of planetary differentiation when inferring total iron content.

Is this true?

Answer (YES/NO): YES